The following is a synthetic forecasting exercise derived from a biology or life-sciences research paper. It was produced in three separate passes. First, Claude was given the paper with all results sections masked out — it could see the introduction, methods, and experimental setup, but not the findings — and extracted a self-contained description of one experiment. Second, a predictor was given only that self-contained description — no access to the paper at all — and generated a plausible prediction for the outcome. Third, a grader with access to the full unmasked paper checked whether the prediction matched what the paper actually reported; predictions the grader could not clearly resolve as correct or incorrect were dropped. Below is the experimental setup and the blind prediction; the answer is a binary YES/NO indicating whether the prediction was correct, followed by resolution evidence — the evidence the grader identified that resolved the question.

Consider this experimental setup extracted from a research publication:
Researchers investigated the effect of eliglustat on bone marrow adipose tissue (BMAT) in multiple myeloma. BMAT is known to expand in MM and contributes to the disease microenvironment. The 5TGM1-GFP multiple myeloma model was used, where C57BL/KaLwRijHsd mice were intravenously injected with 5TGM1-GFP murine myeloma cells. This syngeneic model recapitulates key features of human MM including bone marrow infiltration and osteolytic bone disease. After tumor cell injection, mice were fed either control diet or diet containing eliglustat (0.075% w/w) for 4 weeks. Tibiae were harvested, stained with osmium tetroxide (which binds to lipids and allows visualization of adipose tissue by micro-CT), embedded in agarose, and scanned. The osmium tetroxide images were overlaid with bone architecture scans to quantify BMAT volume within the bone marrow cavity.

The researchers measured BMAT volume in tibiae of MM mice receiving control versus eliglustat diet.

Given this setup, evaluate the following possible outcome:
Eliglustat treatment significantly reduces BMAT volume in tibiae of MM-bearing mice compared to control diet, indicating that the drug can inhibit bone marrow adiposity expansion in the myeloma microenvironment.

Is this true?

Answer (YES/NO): NO